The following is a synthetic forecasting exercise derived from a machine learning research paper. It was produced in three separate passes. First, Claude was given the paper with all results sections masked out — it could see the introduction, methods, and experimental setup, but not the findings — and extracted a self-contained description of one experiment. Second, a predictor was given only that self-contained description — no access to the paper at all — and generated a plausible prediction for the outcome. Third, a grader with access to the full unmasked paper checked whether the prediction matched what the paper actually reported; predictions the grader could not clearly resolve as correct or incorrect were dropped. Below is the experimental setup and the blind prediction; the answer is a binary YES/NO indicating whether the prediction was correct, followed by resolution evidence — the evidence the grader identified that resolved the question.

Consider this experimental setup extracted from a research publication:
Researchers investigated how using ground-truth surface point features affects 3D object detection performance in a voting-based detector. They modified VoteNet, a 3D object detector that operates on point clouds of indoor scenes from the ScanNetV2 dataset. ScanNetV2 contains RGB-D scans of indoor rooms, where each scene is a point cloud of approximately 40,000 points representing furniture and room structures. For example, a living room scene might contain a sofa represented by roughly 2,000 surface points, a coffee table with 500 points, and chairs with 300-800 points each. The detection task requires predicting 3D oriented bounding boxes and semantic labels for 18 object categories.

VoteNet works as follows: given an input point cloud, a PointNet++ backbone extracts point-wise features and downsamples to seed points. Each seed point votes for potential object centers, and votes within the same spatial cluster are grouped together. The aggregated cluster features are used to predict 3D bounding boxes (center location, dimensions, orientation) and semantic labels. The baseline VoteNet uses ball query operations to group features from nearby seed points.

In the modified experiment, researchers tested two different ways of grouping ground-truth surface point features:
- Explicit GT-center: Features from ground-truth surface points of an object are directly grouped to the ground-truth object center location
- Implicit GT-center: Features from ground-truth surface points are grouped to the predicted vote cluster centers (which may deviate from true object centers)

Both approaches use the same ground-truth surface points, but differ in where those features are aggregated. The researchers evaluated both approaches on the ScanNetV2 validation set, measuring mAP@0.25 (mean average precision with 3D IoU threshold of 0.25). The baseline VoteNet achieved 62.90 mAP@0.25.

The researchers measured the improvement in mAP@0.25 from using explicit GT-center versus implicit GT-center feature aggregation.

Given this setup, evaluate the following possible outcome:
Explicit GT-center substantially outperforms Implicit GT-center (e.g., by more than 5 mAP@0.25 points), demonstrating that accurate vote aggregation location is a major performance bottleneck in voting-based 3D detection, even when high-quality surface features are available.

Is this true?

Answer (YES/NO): NO